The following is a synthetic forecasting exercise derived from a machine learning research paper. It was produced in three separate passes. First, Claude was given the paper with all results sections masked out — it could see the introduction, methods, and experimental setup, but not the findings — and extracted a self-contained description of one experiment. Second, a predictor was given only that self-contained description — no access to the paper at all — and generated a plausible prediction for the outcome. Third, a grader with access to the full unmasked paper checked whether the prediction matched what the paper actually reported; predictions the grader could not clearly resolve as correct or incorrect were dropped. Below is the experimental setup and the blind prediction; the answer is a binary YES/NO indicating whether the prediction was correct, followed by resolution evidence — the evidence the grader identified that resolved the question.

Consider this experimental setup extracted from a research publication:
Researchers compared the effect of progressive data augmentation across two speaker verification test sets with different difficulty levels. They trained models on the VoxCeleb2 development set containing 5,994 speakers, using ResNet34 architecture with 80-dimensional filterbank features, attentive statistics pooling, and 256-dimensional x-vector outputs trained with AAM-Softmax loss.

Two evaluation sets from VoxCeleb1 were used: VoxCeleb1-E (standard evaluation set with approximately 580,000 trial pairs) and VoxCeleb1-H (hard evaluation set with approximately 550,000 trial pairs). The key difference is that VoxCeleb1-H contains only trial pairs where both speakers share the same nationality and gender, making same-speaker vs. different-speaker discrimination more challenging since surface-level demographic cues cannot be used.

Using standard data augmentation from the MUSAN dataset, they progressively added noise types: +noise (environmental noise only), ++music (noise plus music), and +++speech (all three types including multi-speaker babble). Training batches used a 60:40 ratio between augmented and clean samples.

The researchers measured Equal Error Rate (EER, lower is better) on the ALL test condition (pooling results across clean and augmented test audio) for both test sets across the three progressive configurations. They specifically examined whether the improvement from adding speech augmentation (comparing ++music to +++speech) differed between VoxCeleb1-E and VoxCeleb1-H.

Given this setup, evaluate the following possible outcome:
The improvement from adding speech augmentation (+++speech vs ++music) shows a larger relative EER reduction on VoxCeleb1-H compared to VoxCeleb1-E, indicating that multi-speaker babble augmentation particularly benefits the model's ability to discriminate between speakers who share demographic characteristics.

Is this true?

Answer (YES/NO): NO